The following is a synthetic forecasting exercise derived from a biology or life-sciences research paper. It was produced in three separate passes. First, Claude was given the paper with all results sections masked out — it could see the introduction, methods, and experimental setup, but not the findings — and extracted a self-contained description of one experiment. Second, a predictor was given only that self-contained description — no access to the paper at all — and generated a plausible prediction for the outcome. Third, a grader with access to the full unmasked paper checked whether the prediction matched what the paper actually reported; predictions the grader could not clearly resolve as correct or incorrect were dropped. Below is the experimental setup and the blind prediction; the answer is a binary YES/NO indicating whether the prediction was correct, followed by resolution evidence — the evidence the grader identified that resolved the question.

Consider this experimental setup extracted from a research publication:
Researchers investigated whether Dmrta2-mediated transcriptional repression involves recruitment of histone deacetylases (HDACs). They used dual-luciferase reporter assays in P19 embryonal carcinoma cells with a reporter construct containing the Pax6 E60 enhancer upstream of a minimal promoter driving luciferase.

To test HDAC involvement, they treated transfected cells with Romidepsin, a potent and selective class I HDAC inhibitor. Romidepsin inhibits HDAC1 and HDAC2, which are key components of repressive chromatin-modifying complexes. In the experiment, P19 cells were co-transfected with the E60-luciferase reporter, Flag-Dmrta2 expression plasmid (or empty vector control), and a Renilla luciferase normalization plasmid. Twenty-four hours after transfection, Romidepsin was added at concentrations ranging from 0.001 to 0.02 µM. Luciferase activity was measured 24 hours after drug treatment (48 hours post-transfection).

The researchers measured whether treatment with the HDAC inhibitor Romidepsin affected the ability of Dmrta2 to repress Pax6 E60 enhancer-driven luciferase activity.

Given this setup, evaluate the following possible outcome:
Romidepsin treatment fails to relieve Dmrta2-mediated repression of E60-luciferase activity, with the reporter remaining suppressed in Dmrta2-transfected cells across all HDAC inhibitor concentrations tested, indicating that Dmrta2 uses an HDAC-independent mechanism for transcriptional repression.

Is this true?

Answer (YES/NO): NO